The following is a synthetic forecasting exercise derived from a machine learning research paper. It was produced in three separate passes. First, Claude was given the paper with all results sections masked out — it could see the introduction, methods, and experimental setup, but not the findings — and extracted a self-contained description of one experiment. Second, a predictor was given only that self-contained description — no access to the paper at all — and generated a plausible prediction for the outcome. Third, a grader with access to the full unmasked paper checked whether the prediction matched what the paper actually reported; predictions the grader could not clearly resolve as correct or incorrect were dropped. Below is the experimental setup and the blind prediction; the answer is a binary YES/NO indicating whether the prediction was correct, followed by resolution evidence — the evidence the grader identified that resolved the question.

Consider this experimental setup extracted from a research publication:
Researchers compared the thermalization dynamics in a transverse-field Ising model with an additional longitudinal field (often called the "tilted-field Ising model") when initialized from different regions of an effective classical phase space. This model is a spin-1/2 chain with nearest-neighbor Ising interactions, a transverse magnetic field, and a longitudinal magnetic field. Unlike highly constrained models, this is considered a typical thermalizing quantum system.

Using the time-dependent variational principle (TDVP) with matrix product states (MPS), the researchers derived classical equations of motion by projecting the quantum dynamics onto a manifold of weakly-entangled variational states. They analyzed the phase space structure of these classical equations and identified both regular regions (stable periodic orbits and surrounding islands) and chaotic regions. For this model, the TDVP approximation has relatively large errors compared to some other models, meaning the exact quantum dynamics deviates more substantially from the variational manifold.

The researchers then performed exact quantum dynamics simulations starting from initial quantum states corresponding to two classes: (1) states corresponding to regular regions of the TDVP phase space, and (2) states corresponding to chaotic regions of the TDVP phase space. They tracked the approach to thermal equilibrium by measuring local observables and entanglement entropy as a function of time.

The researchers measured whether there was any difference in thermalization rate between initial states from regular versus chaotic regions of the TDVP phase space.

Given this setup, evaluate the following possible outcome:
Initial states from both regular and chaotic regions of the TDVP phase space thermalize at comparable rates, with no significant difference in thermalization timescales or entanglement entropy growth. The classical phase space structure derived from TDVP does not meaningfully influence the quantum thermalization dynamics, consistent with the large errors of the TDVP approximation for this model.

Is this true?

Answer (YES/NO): NO